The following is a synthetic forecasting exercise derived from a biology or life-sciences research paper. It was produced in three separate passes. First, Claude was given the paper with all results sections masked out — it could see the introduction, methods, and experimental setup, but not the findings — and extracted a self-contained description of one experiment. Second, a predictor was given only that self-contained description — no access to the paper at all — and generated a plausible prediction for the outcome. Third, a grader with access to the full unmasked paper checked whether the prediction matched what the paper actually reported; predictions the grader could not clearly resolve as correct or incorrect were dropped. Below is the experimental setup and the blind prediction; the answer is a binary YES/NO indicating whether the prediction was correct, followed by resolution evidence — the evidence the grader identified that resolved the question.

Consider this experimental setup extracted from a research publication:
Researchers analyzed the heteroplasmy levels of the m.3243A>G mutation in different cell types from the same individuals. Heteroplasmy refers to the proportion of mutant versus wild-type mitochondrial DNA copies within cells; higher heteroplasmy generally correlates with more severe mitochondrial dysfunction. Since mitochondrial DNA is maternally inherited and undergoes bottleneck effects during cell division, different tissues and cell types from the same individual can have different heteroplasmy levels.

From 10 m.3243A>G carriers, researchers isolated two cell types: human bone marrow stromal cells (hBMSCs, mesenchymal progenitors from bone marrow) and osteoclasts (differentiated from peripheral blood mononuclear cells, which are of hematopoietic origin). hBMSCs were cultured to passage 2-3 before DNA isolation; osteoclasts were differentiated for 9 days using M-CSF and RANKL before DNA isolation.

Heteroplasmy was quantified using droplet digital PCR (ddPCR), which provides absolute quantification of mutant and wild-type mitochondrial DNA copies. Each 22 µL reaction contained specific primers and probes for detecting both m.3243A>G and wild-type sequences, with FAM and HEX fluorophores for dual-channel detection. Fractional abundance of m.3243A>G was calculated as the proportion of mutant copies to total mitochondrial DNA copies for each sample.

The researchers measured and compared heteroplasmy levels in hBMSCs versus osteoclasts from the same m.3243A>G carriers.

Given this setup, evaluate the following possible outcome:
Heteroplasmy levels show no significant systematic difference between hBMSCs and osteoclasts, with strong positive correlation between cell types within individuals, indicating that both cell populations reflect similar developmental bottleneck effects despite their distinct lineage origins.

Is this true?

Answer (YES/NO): NO